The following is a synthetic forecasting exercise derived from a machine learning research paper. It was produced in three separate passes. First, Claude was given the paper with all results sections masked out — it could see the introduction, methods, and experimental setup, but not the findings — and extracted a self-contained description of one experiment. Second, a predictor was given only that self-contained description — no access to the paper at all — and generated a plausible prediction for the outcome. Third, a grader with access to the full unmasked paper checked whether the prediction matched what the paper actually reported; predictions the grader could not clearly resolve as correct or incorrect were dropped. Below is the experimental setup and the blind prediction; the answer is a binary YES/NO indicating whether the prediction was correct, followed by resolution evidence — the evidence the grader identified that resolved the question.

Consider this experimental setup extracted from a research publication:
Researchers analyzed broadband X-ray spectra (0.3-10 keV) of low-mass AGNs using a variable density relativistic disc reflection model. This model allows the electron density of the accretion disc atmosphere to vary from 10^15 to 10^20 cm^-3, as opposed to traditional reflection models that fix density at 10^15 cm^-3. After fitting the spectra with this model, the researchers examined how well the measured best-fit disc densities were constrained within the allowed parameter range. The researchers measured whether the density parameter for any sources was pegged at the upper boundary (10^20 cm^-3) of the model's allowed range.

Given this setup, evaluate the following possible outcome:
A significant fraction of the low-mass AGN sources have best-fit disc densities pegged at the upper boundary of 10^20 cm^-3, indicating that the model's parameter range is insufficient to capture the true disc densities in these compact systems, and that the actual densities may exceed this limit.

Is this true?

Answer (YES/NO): NO